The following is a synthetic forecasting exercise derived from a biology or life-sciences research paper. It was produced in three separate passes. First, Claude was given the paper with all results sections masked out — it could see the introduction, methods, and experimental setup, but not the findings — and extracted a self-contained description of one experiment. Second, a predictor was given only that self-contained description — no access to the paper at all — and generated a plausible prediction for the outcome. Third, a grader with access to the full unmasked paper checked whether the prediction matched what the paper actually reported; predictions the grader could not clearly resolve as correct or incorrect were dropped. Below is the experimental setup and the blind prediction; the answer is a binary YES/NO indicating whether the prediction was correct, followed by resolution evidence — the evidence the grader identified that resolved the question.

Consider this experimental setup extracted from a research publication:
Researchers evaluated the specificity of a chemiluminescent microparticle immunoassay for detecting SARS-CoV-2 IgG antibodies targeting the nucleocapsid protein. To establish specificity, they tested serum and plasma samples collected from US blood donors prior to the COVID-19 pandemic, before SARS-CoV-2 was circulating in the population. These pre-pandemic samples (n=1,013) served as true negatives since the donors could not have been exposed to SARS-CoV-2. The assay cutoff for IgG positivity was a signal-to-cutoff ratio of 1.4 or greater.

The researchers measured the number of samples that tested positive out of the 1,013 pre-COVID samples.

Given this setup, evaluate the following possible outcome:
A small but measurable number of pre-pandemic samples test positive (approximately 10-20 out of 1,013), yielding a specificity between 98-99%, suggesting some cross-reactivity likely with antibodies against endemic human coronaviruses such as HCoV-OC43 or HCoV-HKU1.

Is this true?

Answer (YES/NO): NO